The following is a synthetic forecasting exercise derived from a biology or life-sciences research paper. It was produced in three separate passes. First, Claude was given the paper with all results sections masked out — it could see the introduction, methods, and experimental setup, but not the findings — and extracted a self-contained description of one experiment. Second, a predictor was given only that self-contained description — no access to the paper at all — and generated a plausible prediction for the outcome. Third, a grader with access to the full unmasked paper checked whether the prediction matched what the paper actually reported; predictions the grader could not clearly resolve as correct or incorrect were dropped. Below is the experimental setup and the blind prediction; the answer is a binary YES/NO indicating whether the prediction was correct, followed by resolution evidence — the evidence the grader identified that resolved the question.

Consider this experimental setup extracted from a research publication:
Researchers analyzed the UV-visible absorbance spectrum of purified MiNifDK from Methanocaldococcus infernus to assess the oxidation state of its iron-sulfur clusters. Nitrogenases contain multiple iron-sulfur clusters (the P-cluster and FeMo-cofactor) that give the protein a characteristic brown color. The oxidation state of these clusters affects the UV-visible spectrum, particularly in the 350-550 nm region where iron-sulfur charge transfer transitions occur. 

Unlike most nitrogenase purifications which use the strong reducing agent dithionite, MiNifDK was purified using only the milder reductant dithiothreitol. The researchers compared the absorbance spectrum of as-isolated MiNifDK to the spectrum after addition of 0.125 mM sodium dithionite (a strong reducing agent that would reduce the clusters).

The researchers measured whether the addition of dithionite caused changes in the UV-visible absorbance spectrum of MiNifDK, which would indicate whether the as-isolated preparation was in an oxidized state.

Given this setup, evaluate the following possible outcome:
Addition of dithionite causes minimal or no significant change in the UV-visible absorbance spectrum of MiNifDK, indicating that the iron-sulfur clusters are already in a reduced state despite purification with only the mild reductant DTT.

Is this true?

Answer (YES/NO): NO